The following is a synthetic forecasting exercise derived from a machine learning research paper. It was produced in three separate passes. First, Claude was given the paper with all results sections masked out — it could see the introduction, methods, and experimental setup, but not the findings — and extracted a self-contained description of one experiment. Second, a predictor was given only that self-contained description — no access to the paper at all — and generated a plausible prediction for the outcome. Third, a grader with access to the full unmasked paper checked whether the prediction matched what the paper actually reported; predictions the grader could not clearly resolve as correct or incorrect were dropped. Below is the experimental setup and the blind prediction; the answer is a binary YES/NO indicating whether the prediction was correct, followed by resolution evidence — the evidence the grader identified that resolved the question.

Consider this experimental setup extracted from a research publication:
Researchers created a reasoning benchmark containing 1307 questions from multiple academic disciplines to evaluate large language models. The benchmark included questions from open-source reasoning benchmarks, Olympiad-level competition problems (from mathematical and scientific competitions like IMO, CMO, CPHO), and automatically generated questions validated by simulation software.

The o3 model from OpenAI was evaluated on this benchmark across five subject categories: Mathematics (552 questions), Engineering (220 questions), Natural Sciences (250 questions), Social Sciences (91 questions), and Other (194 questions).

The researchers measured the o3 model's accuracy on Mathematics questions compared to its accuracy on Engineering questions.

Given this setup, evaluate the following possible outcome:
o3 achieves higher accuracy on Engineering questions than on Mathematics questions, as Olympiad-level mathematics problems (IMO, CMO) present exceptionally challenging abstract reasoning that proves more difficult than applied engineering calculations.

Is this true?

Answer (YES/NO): NO